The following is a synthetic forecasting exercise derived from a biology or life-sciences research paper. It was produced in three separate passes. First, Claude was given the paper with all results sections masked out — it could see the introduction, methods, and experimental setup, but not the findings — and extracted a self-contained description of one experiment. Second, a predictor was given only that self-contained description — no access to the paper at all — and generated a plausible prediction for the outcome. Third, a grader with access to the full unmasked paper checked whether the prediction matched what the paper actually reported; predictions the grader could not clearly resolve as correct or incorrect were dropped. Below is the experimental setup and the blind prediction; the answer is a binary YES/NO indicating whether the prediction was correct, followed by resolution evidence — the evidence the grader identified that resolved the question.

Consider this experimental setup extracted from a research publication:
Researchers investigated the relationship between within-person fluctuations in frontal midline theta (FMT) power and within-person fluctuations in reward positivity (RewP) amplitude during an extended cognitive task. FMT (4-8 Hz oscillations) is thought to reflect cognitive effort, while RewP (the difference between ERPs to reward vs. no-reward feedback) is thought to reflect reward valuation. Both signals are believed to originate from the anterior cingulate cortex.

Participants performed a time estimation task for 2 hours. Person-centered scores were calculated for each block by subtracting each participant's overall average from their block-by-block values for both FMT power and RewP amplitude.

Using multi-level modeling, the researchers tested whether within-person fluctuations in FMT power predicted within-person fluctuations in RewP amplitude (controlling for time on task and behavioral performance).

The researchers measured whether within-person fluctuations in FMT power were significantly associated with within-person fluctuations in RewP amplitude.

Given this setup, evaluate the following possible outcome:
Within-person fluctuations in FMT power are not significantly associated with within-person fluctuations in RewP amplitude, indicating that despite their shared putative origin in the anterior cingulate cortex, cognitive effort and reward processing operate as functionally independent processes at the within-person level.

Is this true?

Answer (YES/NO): YES